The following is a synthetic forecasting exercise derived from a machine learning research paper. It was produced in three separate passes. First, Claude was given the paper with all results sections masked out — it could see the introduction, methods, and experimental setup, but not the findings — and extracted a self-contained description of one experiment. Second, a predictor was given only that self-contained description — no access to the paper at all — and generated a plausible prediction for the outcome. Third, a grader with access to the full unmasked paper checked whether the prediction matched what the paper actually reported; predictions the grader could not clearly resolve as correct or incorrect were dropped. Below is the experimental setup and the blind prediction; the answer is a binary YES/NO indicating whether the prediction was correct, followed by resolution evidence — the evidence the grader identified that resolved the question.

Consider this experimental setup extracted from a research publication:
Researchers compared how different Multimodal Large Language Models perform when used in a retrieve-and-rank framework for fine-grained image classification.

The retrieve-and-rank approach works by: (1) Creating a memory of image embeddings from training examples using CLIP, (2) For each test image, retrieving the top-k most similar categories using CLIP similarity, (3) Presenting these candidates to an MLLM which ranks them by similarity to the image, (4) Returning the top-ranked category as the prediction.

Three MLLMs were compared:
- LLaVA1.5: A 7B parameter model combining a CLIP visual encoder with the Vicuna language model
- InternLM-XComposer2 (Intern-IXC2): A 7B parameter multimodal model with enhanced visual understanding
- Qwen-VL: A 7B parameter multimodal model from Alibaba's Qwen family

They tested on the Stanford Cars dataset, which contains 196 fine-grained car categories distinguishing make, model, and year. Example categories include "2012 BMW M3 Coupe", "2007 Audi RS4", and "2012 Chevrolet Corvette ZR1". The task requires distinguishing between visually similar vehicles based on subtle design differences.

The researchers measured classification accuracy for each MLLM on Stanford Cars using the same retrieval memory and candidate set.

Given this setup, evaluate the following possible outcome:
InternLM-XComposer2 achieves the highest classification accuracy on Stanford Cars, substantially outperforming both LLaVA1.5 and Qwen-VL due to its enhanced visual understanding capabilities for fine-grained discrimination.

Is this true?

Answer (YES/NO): NO